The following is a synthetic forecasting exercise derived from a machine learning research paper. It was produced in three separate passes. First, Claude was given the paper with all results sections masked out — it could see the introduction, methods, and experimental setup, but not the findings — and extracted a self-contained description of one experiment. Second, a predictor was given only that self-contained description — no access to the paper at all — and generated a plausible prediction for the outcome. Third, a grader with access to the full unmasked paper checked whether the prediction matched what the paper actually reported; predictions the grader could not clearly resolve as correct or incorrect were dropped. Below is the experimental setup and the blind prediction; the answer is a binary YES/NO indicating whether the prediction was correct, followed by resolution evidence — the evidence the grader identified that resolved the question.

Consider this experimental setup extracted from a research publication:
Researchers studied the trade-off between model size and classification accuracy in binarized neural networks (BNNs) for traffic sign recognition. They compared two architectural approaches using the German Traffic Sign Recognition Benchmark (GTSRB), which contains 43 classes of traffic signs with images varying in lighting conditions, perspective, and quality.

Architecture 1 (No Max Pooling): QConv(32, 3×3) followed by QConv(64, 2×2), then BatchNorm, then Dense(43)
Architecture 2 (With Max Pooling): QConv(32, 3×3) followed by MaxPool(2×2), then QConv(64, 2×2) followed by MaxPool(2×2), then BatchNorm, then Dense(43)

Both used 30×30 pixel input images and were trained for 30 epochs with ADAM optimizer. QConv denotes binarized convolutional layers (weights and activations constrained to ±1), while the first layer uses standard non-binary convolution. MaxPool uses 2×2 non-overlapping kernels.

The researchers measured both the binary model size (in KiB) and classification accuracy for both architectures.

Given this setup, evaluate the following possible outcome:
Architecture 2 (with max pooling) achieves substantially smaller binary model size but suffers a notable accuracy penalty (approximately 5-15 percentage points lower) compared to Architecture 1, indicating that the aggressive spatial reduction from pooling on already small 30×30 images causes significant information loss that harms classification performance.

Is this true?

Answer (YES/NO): NO